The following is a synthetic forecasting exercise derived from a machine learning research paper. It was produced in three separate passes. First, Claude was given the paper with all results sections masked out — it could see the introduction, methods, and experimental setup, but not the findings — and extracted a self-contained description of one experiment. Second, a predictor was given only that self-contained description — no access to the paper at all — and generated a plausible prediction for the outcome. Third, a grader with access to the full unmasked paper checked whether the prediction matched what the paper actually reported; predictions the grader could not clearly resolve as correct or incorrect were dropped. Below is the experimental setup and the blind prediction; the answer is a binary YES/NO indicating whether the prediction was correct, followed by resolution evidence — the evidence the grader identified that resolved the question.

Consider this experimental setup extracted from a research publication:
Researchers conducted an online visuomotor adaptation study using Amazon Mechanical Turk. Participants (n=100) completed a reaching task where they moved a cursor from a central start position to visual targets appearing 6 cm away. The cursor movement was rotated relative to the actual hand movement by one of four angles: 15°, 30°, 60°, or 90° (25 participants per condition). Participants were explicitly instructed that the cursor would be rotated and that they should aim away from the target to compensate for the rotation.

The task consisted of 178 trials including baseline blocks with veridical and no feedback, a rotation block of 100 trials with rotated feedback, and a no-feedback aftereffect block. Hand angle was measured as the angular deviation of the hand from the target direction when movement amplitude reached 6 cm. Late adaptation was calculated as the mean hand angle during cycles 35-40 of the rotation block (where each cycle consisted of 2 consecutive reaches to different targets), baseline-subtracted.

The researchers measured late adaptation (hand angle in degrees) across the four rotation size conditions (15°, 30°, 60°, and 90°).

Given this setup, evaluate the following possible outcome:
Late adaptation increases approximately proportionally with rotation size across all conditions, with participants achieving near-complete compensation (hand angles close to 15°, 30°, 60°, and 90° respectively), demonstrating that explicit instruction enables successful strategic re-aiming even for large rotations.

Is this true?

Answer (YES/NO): YES